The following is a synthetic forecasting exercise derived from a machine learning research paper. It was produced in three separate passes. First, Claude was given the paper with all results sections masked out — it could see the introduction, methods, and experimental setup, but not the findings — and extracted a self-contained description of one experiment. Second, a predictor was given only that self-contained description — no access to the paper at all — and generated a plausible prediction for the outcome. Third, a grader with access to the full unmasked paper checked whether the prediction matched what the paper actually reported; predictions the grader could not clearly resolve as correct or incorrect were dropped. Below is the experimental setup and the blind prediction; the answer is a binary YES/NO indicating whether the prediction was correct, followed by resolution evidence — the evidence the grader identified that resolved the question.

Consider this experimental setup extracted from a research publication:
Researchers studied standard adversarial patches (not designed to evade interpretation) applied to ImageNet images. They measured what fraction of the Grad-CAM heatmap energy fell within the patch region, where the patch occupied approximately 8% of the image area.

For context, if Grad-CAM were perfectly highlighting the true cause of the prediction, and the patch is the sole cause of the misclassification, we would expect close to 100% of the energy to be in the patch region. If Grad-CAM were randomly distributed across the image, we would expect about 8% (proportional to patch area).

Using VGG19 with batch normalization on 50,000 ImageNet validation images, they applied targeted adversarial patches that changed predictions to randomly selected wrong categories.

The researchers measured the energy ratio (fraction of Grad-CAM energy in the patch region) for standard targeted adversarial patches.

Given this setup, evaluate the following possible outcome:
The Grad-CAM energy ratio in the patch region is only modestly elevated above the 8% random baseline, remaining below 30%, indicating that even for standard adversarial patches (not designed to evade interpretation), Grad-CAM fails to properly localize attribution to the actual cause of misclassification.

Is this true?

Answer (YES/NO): NO